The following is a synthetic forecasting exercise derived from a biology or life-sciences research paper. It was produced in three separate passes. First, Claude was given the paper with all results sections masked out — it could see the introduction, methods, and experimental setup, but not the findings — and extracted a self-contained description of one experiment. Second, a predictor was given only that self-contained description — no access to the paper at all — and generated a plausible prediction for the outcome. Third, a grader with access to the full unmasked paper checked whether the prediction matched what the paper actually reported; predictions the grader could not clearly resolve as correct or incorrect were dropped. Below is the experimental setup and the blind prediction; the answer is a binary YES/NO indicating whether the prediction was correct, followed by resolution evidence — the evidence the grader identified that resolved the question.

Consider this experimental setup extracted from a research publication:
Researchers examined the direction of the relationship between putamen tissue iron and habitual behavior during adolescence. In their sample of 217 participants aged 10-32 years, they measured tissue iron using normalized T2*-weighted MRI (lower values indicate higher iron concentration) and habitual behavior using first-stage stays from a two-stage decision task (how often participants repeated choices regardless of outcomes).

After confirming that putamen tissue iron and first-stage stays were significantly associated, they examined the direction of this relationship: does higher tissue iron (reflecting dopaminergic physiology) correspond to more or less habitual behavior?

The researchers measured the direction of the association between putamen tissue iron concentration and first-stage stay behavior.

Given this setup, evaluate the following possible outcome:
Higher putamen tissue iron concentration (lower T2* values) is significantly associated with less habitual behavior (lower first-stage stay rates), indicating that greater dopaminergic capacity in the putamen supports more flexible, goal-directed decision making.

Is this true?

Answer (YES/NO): NO